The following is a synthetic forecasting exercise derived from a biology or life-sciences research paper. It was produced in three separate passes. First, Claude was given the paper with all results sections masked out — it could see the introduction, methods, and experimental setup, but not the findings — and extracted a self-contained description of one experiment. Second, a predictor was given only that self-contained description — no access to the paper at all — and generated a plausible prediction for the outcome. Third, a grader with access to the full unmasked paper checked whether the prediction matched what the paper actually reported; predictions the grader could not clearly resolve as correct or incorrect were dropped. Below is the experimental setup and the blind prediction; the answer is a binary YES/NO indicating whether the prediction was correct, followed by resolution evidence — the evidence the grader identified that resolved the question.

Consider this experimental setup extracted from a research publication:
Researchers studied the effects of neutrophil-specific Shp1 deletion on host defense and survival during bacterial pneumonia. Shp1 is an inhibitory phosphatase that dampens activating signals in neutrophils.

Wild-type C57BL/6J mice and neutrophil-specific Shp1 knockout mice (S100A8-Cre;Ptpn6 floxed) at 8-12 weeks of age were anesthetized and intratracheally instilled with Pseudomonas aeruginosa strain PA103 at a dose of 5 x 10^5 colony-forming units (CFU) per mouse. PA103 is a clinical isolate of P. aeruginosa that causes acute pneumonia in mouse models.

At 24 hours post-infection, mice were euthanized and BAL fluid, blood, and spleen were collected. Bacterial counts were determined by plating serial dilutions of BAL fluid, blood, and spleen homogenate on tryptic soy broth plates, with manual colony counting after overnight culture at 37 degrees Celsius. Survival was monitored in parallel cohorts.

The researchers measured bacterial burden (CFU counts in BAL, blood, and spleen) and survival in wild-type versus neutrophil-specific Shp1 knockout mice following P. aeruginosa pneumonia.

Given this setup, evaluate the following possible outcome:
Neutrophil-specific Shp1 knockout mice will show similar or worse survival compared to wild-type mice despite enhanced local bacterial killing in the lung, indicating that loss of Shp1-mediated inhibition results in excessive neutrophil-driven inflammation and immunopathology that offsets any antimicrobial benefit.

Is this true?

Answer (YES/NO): NO